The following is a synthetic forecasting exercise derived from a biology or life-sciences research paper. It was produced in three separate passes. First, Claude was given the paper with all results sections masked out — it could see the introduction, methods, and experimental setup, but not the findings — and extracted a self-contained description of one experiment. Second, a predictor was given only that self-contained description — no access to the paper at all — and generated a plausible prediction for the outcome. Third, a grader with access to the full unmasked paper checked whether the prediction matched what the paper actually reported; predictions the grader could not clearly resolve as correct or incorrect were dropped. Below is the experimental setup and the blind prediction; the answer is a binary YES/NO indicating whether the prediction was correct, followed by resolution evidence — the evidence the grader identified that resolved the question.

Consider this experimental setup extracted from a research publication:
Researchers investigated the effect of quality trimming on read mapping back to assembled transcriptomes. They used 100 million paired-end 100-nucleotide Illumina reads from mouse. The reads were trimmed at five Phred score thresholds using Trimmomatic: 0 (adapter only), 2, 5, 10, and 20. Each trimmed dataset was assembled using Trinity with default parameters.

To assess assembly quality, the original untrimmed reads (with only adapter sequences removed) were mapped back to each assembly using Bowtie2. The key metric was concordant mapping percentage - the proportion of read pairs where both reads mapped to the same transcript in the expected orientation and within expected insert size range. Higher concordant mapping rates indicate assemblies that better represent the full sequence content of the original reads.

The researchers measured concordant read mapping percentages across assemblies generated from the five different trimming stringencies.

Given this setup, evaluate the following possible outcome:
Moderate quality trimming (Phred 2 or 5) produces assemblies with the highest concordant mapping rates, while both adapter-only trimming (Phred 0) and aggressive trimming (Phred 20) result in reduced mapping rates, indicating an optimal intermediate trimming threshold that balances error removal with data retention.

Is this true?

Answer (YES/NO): NO